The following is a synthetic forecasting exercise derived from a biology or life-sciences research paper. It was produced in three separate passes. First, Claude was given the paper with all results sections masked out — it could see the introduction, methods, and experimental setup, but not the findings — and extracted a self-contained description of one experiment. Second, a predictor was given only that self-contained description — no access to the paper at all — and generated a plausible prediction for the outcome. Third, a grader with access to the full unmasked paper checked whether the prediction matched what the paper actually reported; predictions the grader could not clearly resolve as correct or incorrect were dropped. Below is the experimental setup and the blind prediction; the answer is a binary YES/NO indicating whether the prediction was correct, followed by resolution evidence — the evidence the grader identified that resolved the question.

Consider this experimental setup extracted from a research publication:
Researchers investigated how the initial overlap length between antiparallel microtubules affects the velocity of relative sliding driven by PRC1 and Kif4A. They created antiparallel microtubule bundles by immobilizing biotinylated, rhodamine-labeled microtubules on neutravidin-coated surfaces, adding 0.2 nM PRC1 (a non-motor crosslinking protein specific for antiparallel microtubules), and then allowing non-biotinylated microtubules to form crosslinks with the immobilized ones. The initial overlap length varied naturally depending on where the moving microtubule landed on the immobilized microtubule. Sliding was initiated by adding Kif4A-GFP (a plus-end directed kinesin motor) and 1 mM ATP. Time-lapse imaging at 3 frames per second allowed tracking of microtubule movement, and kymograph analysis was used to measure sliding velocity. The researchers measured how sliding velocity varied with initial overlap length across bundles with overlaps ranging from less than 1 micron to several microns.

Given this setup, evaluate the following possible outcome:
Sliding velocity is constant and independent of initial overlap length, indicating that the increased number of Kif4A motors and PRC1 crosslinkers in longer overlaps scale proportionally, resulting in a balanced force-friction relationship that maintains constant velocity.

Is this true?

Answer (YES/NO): NO